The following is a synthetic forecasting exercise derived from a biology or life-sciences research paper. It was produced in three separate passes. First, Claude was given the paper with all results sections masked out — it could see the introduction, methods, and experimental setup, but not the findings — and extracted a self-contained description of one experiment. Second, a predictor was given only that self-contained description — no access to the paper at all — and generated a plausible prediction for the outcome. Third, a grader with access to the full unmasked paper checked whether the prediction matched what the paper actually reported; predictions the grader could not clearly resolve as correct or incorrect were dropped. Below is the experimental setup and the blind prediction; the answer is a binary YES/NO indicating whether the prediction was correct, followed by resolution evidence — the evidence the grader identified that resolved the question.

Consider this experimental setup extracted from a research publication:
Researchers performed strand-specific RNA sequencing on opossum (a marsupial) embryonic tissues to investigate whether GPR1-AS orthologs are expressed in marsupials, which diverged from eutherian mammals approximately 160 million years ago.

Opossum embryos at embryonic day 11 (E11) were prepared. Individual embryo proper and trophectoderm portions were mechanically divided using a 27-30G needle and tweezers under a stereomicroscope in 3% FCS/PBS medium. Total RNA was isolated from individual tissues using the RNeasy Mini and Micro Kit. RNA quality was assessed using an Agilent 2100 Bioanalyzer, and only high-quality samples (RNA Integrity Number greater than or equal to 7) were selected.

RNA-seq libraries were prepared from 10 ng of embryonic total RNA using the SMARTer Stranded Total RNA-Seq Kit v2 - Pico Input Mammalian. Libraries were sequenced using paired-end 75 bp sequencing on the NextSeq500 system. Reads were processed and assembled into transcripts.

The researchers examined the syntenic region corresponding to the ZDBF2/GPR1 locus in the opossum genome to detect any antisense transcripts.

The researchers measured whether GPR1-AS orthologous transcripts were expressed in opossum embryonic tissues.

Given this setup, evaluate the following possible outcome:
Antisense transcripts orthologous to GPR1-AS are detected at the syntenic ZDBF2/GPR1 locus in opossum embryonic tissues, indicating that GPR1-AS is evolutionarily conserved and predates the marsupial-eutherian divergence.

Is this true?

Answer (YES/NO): NO